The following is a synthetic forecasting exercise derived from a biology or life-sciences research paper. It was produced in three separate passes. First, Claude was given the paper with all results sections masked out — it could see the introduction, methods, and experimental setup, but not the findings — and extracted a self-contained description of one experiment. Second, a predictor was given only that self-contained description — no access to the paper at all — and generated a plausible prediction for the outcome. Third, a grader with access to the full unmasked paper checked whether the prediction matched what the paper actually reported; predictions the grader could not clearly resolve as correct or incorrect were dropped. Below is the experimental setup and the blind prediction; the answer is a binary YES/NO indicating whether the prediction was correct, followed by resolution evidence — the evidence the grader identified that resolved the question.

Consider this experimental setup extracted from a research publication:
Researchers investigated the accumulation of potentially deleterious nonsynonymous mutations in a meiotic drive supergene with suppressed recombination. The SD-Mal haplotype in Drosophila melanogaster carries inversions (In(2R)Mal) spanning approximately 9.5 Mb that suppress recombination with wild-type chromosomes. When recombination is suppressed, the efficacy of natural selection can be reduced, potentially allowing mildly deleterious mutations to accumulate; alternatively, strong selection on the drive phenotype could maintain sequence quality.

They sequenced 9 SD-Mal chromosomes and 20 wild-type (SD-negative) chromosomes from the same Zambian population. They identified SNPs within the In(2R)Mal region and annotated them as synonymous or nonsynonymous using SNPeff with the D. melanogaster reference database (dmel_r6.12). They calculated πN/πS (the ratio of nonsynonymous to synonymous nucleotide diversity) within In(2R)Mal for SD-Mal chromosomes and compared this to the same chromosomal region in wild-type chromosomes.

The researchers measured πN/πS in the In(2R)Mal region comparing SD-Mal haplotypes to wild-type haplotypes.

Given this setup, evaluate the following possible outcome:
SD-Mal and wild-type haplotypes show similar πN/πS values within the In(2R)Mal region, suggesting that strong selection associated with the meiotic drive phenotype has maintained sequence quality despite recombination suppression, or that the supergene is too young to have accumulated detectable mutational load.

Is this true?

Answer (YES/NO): NO